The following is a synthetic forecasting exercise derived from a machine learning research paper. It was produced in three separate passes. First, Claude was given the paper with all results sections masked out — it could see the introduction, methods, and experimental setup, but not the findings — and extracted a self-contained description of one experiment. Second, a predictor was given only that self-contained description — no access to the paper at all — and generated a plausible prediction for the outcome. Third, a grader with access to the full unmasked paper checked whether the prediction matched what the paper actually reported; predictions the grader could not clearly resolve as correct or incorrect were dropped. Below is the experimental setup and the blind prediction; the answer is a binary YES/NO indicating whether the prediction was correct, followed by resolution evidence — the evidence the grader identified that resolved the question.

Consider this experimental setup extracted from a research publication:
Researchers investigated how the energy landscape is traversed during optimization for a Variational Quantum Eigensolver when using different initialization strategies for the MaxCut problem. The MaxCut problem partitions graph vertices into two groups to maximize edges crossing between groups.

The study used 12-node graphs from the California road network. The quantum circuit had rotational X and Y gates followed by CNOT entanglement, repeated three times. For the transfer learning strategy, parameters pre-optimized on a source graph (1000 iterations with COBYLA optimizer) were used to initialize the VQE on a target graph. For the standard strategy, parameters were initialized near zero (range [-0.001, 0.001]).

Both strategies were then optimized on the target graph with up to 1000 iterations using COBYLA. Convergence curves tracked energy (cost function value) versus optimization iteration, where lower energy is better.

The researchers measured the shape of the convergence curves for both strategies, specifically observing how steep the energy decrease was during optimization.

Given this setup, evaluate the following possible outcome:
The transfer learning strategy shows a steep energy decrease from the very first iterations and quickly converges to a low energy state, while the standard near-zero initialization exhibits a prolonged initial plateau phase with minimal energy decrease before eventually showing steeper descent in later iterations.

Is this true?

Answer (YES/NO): NO